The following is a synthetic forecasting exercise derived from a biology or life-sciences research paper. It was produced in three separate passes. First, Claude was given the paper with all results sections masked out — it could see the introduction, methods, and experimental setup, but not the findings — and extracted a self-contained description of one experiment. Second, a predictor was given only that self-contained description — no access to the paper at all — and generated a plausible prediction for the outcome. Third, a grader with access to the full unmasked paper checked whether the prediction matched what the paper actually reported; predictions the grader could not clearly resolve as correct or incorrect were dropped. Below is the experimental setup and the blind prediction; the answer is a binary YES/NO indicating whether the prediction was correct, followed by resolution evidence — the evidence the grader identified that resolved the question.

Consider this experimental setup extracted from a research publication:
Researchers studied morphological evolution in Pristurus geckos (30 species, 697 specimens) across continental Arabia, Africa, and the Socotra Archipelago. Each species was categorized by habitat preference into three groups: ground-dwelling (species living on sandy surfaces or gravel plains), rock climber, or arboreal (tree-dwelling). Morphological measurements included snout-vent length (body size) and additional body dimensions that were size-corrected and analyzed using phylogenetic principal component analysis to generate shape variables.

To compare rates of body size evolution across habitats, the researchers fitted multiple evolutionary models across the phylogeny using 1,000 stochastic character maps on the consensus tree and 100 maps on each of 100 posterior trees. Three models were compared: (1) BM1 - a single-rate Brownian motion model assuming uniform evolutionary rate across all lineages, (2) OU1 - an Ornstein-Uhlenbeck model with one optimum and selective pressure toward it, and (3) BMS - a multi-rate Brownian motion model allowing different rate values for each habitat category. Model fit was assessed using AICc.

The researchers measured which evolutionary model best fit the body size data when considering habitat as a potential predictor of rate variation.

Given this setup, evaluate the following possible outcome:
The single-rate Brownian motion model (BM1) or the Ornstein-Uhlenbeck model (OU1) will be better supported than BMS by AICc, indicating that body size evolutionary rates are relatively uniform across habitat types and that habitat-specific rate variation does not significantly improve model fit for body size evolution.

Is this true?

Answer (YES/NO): NO